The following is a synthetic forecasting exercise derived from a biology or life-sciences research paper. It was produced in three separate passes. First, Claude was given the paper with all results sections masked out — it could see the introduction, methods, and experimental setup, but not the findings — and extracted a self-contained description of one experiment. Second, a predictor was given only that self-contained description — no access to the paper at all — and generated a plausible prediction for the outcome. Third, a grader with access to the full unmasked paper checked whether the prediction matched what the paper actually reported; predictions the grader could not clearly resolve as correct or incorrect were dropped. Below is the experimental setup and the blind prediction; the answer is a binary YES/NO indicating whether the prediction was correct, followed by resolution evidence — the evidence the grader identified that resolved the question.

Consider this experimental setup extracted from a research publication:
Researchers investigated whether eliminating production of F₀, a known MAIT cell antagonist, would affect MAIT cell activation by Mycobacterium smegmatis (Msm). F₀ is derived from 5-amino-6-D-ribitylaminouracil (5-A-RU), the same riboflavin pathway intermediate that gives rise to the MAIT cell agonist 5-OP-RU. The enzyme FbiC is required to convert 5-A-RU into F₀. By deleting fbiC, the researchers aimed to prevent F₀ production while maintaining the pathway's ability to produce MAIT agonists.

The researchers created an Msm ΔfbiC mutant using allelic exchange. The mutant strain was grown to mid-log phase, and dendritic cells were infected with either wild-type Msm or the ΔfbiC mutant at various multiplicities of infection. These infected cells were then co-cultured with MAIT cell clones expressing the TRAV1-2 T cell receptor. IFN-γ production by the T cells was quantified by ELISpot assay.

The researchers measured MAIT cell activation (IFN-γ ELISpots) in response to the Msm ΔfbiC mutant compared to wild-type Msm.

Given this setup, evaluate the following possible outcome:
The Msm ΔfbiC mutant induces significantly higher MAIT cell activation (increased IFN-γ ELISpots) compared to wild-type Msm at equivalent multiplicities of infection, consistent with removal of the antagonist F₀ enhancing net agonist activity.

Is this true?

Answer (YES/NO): NO